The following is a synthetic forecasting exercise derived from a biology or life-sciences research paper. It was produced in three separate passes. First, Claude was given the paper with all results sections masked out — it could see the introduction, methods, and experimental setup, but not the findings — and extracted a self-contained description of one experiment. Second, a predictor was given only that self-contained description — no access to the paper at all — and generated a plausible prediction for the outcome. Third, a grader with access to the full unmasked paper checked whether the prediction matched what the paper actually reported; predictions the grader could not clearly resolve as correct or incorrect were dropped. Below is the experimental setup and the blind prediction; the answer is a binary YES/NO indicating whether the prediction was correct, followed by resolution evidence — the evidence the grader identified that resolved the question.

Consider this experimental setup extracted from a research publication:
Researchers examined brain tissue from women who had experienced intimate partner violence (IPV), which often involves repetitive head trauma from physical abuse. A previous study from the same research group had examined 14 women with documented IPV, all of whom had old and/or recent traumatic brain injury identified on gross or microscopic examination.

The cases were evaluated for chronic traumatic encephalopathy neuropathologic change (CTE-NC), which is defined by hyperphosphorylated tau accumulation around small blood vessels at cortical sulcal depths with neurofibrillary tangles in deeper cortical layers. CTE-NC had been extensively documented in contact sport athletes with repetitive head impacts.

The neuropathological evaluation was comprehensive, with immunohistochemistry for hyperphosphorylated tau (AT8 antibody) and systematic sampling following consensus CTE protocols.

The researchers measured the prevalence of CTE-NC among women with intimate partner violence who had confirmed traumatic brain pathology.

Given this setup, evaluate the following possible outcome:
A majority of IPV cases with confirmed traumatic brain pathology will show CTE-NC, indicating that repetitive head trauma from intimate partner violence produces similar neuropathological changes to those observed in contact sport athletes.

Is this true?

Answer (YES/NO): NO